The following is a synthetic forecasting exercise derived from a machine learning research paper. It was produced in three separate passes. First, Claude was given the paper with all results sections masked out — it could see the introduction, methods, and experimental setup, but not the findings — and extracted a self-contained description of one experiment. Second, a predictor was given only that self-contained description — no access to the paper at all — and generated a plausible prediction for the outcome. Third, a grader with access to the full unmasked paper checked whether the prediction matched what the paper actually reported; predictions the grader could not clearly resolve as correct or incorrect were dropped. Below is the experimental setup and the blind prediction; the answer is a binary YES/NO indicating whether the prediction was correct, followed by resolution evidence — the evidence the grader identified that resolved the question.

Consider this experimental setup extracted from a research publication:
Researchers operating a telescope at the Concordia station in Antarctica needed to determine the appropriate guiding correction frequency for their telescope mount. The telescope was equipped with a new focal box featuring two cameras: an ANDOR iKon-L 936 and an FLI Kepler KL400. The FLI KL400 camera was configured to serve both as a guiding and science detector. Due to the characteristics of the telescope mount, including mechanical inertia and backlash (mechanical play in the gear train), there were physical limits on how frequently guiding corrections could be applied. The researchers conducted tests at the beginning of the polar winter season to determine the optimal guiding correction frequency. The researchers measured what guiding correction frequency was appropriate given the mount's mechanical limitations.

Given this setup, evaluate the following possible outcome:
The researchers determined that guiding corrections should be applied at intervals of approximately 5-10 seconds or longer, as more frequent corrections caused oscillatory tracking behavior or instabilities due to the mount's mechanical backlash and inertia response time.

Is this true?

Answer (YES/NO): NO